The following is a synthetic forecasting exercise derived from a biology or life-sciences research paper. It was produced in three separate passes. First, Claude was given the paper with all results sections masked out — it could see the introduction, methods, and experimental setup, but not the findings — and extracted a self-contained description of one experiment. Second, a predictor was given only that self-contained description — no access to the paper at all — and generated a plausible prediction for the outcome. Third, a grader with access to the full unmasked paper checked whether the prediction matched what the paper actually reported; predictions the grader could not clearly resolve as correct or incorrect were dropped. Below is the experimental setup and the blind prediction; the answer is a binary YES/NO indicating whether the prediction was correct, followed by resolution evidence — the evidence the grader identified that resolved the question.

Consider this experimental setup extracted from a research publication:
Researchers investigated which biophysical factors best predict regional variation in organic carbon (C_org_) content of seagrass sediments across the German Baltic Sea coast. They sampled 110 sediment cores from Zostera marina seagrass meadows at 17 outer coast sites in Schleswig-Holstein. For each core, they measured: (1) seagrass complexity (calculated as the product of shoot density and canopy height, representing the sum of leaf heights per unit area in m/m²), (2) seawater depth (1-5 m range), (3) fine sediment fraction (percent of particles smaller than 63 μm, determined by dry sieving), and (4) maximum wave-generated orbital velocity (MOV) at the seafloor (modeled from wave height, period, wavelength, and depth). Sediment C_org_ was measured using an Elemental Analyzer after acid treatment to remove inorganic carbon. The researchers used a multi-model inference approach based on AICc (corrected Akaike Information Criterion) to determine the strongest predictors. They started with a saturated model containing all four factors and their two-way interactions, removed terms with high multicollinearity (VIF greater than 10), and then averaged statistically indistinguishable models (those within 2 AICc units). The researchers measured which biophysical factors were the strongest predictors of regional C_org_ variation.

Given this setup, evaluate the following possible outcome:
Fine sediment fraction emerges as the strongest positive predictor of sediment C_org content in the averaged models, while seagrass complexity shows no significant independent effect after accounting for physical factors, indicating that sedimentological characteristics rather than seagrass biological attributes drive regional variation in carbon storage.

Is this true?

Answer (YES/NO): NO